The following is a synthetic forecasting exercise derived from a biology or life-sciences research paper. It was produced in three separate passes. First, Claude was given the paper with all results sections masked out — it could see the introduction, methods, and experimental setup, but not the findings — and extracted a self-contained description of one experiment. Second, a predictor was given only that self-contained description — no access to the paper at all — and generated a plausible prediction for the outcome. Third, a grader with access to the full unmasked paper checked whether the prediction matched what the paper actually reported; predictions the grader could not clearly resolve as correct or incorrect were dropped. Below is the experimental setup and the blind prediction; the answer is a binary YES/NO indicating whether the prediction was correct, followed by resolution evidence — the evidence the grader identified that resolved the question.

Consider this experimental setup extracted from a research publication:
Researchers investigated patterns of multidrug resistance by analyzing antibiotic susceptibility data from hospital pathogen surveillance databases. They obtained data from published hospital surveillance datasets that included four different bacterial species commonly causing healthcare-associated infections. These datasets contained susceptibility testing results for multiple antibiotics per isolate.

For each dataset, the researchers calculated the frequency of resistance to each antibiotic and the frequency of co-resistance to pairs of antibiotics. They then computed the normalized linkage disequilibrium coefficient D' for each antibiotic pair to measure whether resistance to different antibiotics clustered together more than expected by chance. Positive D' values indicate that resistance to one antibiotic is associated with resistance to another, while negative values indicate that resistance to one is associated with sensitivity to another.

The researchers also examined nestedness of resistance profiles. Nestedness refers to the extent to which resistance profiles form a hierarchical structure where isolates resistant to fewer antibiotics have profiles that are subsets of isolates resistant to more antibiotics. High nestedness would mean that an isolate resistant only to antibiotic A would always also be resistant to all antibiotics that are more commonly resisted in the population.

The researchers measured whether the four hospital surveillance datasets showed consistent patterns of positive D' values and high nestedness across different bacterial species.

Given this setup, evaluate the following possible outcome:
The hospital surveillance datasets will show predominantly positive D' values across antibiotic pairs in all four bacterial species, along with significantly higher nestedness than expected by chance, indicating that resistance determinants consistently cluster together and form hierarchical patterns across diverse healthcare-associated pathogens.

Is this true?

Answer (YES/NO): NO